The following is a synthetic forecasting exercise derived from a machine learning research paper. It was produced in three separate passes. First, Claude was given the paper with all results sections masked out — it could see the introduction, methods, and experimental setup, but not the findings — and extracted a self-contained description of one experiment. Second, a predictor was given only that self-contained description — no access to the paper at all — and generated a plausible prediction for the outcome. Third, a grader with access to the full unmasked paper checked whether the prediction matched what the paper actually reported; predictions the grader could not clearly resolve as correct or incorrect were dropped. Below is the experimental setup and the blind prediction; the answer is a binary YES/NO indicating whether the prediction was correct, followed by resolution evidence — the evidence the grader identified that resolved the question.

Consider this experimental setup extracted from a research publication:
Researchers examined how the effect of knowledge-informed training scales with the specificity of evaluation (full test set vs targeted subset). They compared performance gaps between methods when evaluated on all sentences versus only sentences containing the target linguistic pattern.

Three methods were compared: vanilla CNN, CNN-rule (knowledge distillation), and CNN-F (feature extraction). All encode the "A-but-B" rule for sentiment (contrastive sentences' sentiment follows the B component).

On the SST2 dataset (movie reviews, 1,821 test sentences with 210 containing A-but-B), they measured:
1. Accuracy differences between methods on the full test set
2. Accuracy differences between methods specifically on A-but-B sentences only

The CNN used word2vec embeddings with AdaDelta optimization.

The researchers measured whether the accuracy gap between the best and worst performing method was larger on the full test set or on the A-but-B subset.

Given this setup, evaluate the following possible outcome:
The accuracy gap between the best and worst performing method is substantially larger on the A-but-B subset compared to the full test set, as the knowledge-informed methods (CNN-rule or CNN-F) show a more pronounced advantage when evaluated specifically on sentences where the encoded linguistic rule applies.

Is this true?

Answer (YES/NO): YES